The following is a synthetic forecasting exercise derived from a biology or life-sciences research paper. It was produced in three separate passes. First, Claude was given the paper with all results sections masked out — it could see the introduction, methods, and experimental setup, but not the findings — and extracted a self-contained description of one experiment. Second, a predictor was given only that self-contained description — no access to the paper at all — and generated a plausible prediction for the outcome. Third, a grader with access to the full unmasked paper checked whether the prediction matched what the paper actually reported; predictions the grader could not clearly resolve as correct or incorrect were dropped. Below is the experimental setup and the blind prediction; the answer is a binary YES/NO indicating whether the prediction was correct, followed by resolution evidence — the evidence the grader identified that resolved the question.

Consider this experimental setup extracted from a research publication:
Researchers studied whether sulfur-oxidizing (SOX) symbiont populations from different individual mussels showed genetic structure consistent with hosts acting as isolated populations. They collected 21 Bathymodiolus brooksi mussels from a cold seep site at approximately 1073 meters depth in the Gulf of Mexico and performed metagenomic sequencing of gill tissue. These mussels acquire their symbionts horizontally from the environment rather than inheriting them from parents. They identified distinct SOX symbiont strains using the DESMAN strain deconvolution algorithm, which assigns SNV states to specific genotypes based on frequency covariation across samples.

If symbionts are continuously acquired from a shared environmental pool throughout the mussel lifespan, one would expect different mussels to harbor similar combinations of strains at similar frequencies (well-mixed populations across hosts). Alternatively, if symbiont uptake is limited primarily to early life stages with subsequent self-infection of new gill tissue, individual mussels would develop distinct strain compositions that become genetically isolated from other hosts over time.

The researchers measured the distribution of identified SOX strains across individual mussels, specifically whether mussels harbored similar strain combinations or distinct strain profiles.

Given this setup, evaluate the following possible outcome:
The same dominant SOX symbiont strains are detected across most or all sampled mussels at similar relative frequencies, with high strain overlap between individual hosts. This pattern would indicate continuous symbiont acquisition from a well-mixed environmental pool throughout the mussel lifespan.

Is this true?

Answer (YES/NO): NO